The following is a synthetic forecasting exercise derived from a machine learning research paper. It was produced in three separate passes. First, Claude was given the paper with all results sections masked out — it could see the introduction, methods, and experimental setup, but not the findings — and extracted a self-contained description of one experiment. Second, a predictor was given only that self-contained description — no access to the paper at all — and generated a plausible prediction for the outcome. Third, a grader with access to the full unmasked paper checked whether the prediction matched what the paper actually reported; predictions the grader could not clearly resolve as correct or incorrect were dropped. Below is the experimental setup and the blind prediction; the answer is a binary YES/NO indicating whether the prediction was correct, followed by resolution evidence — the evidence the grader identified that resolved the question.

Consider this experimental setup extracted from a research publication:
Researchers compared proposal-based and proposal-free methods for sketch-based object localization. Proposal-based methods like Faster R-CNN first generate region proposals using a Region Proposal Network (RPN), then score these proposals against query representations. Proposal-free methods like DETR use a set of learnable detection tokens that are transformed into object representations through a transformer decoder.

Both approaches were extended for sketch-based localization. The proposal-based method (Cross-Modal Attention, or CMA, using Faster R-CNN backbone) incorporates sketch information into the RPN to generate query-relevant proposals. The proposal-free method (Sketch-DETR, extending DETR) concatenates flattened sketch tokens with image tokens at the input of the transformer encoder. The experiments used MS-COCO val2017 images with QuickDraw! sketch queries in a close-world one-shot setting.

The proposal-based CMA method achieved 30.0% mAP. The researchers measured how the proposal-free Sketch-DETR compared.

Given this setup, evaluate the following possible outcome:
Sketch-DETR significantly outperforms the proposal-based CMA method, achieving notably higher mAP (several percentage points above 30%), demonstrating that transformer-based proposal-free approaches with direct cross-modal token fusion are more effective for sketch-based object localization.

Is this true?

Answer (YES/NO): YES